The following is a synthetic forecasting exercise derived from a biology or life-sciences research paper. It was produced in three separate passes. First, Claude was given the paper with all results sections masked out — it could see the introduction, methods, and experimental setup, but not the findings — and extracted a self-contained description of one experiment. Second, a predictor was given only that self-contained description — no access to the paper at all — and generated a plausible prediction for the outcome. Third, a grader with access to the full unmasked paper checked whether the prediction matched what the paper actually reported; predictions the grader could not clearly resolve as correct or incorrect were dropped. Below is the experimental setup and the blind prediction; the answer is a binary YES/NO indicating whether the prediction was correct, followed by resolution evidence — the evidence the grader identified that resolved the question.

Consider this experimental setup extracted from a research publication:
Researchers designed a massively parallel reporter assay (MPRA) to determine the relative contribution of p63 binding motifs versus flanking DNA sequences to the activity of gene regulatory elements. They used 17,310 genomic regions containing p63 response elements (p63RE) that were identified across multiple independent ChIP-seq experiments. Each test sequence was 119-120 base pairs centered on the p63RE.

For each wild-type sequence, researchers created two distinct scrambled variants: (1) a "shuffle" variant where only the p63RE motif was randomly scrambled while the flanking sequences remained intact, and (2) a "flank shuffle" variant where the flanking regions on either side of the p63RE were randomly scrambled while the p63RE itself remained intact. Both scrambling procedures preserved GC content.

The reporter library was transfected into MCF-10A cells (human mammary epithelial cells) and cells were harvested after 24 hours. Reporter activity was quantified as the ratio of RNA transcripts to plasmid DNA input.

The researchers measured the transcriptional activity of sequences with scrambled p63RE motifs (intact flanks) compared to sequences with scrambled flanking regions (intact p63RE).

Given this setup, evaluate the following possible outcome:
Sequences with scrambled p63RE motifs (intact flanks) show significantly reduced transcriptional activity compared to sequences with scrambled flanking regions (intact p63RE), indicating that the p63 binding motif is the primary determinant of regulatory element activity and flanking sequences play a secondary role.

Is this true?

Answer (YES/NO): YES